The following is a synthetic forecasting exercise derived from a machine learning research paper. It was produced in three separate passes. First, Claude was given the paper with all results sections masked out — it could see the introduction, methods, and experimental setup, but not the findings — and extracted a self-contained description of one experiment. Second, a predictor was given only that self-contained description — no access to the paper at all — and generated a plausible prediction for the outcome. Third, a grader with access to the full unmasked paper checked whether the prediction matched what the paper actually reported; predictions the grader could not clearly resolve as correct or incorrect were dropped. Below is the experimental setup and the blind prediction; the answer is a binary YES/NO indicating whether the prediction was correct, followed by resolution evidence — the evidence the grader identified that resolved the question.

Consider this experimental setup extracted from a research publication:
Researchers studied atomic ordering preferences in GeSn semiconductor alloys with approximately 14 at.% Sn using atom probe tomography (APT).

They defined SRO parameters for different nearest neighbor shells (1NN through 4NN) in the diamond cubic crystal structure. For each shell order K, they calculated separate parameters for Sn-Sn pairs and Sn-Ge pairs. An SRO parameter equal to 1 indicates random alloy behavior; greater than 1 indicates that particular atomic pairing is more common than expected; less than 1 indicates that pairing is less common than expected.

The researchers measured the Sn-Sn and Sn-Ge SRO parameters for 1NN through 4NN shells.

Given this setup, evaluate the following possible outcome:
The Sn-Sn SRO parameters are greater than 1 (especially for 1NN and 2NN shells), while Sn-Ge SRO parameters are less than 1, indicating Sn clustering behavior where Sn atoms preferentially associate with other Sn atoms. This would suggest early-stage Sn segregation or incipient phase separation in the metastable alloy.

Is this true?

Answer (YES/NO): YES